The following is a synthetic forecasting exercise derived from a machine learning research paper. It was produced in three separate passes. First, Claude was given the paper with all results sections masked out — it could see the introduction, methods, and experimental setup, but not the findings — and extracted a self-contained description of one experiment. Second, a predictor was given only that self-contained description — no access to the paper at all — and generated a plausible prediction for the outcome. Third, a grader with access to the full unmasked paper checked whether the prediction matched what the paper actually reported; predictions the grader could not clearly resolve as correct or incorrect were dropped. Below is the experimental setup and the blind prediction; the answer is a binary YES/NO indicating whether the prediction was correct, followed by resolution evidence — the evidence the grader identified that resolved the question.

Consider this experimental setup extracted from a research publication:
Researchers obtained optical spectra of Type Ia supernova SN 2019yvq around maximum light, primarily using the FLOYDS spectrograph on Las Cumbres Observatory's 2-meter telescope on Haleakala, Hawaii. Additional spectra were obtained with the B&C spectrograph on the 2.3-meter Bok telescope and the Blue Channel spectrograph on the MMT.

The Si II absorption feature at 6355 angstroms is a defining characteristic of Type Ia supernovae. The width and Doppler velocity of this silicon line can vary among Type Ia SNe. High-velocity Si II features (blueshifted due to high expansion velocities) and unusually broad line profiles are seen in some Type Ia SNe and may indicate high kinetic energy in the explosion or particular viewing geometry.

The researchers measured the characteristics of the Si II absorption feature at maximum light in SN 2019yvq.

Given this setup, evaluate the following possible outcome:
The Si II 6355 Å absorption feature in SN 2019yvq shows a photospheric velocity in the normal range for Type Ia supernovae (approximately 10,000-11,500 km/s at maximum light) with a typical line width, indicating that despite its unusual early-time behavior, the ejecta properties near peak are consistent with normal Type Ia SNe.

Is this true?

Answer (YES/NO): NO